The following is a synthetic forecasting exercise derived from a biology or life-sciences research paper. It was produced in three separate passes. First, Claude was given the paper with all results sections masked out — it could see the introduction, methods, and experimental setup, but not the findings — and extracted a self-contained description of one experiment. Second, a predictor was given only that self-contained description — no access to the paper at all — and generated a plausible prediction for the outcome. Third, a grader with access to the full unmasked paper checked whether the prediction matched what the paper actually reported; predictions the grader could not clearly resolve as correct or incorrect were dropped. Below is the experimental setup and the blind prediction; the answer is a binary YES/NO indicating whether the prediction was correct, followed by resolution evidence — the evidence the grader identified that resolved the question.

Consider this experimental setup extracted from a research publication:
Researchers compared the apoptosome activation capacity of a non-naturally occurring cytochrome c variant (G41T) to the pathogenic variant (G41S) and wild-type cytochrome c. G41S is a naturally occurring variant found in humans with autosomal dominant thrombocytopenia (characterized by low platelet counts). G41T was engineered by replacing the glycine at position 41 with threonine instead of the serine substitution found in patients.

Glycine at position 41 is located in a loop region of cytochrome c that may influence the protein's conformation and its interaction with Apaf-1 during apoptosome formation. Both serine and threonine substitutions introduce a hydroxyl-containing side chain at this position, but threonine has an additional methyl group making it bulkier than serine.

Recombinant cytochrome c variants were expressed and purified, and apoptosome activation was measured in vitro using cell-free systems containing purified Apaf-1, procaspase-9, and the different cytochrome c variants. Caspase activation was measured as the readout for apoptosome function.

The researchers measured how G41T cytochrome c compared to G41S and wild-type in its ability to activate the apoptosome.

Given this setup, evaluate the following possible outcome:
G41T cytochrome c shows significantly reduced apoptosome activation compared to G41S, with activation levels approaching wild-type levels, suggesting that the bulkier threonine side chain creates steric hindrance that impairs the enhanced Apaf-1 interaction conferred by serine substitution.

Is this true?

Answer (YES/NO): NO